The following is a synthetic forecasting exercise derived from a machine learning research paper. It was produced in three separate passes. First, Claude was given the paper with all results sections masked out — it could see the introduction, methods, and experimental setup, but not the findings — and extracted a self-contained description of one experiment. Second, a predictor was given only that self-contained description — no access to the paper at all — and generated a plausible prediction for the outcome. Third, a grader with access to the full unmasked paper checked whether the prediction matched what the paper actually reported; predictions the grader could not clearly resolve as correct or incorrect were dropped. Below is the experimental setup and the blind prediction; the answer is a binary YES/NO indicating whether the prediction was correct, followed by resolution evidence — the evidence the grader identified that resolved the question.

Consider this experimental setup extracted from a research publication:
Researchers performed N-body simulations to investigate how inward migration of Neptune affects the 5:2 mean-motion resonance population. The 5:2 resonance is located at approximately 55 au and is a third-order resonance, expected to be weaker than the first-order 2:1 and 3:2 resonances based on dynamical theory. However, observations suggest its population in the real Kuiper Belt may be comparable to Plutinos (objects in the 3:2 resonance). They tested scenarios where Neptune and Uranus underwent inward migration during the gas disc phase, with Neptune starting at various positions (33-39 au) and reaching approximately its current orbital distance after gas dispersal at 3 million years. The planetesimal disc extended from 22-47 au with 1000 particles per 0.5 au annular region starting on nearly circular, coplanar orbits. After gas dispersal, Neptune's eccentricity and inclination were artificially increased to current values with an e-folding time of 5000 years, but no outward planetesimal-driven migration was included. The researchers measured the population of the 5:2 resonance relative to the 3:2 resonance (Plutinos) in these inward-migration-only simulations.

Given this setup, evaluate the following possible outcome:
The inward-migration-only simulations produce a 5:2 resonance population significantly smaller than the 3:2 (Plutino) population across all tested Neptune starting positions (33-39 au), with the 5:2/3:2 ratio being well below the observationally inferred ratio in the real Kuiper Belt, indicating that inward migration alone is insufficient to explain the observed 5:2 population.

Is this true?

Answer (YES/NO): YES